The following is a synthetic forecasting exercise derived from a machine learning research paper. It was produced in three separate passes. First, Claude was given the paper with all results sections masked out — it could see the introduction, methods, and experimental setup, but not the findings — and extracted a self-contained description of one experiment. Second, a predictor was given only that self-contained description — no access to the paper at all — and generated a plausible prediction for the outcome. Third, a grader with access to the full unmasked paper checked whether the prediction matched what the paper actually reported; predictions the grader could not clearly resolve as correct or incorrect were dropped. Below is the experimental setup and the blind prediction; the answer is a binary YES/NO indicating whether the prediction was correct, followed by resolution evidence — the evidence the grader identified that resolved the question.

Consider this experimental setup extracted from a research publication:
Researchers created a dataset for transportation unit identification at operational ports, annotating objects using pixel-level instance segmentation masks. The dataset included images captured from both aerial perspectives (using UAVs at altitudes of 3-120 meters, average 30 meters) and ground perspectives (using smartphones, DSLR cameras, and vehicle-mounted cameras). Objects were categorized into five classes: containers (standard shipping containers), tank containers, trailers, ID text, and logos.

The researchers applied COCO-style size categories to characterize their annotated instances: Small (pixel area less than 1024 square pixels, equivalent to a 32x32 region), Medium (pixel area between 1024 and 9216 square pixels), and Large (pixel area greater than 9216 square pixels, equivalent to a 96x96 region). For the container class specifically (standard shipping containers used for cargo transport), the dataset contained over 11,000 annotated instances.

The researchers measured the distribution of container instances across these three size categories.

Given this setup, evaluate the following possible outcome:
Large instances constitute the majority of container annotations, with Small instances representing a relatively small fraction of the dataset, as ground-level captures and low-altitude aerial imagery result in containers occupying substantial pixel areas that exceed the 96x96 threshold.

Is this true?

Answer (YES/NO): NO